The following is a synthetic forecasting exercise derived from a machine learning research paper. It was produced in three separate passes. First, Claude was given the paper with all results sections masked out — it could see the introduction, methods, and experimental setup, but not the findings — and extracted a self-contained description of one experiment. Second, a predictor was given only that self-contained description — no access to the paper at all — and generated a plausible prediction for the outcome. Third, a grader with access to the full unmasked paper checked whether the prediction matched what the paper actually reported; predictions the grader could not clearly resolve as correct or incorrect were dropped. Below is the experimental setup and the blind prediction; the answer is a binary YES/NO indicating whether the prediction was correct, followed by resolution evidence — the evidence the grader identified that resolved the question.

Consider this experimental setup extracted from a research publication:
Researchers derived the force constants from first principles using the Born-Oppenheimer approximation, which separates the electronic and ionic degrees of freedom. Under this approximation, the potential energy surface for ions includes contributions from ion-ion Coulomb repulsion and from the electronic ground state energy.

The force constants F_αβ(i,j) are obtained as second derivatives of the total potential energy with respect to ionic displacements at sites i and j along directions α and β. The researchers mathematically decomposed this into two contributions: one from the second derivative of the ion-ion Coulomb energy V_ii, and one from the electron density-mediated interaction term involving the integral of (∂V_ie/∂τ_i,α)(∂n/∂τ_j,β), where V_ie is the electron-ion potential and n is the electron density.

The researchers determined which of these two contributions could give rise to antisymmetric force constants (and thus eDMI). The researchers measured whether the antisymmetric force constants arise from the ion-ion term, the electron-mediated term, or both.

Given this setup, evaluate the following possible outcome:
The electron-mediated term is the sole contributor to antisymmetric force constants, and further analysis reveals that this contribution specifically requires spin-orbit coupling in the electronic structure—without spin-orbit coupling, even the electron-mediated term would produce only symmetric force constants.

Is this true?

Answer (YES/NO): NO